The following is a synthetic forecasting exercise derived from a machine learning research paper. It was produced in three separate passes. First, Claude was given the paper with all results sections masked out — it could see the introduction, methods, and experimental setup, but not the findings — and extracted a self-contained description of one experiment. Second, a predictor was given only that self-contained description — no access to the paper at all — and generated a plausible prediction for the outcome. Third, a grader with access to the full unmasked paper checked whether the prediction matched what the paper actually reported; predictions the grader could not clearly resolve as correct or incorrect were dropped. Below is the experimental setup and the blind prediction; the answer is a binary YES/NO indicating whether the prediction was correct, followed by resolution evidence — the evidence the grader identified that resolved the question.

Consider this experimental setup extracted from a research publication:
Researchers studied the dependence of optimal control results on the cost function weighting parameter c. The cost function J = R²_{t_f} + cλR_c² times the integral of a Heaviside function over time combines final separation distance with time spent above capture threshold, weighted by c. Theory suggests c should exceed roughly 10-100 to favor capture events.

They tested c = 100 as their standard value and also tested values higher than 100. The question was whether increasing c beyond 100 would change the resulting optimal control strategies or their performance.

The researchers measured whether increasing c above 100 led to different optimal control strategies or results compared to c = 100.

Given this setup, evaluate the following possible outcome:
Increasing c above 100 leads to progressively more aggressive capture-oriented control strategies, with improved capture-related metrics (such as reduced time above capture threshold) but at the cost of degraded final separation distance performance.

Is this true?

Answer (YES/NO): NO